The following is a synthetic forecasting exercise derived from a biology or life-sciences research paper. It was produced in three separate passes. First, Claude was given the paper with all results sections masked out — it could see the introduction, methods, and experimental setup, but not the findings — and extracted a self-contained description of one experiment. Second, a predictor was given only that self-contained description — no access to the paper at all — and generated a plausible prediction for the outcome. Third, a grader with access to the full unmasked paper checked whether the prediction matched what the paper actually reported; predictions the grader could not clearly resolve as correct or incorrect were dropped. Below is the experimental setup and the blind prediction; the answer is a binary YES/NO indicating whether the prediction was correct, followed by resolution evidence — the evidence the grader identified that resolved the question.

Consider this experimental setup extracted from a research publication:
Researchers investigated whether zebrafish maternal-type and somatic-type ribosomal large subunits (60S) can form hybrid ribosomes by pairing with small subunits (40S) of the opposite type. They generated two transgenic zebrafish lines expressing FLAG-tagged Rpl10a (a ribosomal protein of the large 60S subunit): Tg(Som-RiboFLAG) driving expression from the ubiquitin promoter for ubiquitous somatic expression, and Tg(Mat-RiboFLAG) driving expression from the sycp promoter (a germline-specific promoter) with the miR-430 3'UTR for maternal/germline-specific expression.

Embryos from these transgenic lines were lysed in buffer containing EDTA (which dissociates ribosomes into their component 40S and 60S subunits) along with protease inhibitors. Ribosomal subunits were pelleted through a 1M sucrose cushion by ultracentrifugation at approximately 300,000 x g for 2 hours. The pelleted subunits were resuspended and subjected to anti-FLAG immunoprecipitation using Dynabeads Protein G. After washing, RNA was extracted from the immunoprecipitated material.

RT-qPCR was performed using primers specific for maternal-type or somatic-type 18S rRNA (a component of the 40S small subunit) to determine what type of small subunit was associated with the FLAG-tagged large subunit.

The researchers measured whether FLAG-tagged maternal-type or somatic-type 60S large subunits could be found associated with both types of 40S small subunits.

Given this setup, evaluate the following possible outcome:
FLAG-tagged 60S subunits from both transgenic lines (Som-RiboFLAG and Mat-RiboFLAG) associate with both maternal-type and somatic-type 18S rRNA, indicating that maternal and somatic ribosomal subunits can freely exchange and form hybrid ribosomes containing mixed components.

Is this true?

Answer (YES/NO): YES